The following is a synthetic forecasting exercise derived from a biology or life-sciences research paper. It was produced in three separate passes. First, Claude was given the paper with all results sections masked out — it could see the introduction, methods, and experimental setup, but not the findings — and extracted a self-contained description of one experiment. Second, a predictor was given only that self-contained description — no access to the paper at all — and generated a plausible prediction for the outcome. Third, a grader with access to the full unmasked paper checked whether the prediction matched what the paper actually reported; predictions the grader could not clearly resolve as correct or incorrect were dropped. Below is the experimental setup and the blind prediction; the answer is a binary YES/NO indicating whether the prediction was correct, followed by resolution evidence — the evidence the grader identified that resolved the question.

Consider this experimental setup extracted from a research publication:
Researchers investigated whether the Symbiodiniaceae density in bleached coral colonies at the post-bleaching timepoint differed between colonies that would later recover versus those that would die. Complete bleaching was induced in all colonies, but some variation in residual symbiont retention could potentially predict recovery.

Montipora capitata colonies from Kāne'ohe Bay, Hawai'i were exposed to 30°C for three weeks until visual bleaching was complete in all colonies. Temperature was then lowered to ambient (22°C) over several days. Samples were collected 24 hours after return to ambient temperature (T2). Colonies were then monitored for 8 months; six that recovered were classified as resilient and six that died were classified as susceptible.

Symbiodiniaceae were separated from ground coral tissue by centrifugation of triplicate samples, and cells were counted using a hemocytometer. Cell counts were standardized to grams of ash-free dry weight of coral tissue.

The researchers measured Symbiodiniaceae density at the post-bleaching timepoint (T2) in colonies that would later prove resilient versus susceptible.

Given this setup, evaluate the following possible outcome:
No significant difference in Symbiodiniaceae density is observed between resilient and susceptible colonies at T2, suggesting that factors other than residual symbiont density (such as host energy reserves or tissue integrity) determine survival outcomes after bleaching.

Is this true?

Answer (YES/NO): YES